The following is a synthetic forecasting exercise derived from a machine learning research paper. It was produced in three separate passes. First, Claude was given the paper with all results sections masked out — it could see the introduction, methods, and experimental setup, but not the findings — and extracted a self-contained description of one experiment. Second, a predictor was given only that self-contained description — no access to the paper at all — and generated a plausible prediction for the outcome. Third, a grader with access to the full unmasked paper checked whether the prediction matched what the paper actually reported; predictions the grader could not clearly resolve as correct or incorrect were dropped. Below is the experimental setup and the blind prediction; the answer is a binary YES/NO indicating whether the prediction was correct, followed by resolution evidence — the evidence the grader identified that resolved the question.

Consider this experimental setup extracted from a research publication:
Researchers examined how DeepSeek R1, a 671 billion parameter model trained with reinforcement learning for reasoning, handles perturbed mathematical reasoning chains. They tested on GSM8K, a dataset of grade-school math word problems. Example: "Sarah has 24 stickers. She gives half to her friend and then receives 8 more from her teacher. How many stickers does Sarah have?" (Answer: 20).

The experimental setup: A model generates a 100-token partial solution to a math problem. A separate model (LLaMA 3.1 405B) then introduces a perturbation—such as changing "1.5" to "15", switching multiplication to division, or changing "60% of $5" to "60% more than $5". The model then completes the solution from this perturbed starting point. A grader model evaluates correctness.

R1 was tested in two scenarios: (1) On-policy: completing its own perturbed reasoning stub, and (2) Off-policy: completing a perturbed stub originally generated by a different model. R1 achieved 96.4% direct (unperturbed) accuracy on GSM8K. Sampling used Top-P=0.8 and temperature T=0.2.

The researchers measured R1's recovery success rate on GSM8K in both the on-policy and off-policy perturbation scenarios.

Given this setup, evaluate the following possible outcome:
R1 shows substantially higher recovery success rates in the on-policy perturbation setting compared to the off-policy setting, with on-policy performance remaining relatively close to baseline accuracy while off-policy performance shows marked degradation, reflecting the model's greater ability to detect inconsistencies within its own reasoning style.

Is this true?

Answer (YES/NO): NO